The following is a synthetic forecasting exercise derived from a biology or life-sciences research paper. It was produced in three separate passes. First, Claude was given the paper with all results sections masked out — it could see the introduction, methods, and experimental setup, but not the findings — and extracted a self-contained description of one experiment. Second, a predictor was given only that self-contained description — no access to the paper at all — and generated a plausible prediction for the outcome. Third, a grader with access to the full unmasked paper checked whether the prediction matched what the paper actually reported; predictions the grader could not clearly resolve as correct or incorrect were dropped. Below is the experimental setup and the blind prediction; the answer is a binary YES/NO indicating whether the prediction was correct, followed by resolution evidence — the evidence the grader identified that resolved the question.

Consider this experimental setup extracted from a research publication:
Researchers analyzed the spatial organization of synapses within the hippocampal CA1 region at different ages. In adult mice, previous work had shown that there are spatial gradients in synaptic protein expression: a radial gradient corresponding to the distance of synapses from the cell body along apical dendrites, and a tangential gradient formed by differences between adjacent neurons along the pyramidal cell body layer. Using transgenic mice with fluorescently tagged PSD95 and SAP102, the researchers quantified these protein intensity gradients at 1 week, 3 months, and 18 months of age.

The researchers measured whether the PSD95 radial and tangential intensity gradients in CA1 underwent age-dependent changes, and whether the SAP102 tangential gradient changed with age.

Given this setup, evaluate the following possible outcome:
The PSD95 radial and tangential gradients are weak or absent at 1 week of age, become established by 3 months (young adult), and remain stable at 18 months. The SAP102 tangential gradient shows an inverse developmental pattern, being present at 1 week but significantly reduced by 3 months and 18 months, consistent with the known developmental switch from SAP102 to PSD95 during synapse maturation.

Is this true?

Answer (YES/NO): NO